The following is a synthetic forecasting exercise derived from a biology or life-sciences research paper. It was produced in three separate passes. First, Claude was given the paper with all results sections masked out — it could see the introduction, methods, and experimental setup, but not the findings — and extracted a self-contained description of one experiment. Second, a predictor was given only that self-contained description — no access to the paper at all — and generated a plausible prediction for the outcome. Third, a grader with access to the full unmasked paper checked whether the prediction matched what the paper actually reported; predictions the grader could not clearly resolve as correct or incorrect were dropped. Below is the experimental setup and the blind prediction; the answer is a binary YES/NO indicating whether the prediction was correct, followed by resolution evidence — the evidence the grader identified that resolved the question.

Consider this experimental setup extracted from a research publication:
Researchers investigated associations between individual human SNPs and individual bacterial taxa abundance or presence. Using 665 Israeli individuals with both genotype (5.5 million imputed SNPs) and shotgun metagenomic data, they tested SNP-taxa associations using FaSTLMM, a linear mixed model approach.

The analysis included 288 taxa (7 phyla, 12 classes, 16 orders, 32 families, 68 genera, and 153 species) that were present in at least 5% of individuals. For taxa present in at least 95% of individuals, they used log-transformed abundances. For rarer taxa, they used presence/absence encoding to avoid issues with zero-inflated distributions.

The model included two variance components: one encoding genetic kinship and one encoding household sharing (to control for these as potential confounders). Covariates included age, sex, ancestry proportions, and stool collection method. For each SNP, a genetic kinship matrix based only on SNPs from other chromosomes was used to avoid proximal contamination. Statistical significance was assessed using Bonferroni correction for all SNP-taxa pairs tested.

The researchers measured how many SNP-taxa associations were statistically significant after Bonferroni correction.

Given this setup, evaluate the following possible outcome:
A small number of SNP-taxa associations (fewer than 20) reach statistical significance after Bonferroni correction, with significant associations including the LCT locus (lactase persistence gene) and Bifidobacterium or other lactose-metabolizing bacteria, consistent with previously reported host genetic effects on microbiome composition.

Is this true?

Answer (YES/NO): NO